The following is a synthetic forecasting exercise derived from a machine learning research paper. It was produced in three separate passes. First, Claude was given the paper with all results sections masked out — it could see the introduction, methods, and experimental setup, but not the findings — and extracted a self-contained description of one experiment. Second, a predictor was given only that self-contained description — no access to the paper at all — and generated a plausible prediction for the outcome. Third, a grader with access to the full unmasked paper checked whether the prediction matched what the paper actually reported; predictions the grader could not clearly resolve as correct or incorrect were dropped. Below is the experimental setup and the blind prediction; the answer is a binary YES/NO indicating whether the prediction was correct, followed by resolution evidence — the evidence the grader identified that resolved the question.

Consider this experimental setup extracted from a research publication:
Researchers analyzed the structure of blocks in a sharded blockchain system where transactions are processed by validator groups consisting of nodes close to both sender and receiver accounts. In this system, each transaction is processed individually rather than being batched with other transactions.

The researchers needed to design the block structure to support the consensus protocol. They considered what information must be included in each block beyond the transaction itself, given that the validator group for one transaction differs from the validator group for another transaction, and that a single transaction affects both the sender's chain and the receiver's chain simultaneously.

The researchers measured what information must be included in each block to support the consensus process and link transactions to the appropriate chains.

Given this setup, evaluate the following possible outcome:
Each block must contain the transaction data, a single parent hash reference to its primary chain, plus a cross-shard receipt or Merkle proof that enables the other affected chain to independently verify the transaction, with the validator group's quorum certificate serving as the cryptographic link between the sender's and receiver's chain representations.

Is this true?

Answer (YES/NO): NO